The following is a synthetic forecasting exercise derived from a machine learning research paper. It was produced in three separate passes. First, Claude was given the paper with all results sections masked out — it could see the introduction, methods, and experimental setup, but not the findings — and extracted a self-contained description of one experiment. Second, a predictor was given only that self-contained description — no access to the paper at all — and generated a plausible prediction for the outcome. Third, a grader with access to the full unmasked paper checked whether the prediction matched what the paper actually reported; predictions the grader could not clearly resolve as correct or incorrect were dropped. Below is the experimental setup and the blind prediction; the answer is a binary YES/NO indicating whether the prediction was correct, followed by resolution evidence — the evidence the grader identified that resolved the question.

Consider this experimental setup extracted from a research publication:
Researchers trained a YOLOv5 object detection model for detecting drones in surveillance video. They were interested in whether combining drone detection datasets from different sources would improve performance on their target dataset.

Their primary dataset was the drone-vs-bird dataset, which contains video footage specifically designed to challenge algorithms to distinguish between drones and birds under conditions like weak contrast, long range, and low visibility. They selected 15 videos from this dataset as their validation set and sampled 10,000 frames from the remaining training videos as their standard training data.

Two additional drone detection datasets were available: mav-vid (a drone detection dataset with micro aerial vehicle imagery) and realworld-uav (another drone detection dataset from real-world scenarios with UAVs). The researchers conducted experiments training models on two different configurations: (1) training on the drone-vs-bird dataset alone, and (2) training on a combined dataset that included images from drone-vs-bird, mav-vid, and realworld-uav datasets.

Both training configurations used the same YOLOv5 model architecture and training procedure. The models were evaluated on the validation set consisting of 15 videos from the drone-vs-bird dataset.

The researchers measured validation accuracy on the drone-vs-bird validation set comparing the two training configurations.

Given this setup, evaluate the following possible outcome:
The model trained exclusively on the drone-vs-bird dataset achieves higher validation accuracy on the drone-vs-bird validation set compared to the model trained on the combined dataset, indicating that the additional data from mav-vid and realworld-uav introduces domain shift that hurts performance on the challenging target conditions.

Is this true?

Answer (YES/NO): YES